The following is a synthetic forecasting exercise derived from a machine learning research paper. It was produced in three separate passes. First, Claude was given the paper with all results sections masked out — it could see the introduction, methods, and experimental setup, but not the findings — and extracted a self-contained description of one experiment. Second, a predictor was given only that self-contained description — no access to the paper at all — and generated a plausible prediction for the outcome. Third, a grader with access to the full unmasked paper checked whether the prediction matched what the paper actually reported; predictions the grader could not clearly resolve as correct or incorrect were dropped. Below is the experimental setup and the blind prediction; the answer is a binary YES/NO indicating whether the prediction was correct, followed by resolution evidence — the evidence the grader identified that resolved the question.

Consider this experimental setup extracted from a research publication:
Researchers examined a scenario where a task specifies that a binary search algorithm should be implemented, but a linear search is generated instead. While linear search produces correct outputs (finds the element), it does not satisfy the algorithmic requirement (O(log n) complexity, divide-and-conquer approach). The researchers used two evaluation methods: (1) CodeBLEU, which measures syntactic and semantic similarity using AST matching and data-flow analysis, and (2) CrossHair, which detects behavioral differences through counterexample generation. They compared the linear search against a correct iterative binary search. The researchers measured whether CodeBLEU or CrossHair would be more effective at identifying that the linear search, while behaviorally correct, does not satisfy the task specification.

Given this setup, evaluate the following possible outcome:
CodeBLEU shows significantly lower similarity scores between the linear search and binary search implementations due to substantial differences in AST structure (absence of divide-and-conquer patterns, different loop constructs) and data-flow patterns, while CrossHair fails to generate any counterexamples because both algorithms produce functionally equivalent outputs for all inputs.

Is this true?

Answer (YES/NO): YES